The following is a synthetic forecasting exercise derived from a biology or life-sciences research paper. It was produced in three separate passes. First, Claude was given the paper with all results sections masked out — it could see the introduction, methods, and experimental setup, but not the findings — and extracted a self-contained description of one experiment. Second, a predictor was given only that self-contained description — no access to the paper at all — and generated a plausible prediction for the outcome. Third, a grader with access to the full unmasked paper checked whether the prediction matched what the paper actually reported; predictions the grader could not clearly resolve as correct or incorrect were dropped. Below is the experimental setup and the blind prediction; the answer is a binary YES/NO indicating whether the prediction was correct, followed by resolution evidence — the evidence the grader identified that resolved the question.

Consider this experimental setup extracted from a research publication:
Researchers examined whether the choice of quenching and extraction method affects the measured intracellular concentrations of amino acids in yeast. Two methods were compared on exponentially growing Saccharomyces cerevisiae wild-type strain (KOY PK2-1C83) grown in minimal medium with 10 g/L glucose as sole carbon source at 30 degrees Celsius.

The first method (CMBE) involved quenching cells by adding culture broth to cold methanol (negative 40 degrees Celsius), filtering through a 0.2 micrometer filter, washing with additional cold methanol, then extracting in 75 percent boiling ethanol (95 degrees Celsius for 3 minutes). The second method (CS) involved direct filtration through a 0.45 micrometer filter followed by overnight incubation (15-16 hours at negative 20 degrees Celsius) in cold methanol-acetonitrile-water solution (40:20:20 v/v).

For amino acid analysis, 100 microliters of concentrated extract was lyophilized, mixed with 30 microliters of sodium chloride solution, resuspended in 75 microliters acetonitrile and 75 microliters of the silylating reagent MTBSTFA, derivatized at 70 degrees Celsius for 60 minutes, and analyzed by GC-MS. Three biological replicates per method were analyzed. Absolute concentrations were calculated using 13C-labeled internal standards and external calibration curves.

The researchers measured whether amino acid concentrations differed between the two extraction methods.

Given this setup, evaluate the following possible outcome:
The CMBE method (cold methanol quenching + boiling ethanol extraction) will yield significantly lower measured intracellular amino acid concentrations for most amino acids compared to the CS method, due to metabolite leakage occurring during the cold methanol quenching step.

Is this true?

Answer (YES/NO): NO